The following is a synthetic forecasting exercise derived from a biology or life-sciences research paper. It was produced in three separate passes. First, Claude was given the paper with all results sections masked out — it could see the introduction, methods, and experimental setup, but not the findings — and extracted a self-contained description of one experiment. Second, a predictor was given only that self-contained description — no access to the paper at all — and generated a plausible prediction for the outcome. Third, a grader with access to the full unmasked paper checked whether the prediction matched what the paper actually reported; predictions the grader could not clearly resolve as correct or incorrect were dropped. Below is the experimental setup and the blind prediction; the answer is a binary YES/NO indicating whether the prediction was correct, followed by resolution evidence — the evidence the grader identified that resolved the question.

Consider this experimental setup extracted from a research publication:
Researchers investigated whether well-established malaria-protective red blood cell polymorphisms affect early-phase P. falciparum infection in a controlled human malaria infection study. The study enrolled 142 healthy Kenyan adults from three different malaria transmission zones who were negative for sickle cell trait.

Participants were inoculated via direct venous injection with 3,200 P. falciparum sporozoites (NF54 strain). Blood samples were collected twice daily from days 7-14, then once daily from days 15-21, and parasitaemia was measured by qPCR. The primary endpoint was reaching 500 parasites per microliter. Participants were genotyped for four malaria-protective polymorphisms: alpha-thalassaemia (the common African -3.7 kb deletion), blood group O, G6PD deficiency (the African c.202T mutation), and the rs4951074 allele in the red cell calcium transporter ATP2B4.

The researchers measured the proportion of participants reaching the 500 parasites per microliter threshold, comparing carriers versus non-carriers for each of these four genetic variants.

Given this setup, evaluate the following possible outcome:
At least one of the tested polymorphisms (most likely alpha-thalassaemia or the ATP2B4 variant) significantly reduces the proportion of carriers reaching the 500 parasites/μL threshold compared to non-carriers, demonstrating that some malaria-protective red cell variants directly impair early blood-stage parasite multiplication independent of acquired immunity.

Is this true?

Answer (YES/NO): NO